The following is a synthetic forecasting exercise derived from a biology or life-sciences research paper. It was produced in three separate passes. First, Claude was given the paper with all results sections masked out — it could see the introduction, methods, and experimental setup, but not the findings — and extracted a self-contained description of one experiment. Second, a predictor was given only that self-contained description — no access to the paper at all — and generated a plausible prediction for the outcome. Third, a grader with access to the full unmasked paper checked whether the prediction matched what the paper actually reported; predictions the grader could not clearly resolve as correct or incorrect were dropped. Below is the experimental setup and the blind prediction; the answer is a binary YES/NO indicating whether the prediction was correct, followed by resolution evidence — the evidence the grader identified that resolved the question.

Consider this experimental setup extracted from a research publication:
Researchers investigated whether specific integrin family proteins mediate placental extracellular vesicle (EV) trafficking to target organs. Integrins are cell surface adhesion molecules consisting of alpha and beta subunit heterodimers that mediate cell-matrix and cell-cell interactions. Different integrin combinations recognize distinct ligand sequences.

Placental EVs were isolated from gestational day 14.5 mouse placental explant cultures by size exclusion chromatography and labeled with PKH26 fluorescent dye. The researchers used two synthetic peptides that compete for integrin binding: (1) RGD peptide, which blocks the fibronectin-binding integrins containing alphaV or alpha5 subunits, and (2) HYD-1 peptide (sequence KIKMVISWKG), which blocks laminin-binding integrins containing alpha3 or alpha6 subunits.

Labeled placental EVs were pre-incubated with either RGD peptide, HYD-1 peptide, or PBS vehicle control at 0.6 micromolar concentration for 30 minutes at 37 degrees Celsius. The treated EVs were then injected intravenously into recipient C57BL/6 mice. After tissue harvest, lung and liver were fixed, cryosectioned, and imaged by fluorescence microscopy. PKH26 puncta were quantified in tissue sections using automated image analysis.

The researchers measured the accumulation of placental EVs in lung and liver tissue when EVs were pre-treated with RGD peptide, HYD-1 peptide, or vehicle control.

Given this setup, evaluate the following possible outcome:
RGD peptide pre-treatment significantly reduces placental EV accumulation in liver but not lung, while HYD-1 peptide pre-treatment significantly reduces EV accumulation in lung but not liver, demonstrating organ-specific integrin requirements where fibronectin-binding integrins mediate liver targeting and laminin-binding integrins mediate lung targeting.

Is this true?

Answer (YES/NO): NO